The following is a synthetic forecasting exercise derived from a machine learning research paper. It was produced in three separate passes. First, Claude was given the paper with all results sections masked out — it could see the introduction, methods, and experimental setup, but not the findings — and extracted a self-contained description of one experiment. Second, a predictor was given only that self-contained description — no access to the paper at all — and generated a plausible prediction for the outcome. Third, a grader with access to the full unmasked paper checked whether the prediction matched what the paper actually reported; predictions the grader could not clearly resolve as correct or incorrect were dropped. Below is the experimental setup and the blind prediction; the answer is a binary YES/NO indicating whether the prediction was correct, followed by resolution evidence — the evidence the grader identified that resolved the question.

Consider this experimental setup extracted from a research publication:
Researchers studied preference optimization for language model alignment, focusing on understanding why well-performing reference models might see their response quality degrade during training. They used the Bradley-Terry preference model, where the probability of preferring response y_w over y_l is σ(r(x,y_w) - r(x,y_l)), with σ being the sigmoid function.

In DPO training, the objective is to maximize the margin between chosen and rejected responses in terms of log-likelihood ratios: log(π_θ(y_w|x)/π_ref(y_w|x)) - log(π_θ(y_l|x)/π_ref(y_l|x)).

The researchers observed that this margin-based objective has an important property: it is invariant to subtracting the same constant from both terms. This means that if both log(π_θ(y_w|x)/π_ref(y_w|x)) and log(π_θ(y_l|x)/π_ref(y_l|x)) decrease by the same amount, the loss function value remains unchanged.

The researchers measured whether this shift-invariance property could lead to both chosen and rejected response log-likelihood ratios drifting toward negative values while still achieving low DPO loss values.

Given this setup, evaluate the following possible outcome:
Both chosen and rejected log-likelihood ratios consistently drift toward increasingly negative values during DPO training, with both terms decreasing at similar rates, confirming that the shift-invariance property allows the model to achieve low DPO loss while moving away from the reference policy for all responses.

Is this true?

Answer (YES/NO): NO